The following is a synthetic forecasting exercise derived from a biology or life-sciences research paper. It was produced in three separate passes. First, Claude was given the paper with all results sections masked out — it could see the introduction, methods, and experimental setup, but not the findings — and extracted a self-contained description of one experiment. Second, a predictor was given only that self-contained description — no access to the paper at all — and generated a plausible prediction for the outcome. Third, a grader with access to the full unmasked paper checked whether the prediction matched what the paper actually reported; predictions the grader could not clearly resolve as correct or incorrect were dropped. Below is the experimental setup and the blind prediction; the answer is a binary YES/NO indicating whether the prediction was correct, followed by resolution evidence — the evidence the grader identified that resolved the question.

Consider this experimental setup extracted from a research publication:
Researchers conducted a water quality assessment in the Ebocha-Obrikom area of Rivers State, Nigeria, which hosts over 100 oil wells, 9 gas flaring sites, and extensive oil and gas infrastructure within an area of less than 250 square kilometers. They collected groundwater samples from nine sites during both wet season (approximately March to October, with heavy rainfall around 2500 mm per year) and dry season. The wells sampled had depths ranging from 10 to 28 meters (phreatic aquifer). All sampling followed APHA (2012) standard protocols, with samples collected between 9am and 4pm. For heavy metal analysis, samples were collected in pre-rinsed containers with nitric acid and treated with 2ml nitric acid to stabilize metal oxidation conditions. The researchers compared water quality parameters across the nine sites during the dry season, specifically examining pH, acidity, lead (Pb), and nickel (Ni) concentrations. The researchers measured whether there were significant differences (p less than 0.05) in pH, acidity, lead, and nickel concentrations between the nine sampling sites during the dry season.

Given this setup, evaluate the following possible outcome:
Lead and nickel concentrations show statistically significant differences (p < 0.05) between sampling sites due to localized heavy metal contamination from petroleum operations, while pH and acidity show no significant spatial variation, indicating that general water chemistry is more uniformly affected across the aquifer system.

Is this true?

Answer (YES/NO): NO